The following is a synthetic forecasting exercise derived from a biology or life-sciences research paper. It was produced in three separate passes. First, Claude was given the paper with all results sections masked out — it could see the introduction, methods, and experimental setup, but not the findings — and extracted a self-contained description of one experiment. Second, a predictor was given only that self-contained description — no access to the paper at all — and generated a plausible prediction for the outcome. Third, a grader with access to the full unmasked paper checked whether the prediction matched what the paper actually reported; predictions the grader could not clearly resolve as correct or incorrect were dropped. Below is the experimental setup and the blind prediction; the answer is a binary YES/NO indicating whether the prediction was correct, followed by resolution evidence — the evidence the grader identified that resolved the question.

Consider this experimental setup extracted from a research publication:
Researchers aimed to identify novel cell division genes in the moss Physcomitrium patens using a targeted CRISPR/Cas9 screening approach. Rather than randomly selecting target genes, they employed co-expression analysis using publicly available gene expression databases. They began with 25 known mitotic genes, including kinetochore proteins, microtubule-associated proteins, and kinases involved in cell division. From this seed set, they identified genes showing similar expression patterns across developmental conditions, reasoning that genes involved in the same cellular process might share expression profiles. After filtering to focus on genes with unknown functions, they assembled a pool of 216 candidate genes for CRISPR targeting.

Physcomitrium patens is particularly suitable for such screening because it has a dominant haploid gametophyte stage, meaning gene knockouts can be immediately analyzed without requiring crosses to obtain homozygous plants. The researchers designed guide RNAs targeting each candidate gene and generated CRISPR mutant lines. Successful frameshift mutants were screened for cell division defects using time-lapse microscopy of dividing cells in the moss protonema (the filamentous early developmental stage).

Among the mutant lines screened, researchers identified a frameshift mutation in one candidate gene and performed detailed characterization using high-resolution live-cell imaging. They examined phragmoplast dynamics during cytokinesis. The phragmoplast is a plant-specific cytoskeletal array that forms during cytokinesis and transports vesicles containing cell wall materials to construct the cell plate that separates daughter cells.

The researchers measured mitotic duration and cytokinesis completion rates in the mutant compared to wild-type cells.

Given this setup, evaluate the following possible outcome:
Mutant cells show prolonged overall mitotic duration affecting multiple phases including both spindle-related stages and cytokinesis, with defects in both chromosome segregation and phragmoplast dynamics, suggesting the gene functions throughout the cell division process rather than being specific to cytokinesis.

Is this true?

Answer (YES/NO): NO